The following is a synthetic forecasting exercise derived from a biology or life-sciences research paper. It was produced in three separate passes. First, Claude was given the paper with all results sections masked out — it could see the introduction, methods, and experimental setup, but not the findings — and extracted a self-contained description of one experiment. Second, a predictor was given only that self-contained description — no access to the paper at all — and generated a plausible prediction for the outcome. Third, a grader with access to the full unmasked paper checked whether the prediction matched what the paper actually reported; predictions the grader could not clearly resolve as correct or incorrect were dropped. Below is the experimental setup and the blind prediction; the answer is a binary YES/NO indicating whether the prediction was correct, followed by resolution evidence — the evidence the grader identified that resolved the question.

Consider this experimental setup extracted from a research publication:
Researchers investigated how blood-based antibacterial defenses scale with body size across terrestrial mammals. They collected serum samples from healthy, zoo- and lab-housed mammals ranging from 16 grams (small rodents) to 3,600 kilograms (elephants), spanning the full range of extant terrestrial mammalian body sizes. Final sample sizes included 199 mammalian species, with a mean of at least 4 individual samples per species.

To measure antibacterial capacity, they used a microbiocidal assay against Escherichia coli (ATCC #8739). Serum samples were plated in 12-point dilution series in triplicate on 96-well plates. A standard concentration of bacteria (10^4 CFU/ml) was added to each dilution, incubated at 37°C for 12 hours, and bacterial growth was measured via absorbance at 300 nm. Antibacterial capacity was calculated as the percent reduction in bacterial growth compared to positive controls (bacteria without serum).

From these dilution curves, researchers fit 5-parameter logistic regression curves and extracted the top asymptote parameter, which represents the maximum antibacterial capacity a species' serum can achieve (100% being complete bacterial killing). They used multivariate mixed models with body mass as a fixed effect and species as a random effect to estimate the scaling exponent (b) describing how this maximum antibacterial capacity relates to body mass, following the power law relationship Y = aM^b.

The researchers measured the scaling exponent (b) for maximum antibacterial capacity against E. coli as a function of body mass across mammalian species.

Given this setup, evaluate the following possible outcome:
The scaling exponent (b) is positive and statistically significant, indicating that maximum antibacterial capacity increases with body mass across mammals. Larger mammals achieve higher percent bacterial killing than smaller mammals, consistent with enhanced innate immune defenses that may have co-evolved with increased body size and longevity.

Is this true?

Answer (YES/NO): NO